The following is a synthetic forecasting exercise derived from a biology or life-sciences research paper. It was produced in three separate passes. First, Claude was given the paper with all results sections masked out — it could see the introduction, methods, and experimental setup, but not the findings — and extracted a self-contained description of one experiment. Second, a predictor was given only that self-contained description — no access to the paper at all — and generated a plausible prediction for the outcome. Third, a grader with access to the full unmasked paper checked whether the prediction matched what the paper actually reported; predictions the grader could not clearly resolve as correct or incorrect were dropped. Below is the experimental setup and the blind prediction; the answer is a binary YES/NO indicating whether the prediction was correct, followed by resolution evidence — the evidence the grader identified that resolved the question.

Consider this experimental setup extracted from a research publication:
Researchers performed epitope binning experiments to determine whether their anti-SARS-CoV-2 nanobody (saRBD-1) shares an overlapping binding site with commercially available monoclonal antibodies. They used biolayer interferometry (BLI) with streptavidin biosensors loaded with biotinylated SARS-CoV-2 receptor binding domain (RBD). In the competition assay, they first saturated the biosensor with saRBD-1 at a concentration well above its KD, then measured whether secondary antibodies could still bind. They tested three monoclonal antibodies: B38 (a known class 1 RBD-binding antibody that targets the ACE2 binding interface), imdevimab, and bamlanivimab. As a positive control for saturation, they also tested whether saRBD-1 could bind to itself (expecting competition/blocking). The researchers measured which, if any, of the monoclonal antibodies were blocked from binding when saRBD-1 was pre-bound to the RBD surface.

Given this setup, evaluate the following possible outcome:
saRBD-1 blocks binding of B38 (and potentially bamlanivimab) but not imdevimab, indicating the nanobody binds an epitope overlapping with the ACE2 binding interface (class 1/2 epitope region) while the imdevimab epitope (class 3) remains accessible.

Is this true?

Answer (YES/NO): NO